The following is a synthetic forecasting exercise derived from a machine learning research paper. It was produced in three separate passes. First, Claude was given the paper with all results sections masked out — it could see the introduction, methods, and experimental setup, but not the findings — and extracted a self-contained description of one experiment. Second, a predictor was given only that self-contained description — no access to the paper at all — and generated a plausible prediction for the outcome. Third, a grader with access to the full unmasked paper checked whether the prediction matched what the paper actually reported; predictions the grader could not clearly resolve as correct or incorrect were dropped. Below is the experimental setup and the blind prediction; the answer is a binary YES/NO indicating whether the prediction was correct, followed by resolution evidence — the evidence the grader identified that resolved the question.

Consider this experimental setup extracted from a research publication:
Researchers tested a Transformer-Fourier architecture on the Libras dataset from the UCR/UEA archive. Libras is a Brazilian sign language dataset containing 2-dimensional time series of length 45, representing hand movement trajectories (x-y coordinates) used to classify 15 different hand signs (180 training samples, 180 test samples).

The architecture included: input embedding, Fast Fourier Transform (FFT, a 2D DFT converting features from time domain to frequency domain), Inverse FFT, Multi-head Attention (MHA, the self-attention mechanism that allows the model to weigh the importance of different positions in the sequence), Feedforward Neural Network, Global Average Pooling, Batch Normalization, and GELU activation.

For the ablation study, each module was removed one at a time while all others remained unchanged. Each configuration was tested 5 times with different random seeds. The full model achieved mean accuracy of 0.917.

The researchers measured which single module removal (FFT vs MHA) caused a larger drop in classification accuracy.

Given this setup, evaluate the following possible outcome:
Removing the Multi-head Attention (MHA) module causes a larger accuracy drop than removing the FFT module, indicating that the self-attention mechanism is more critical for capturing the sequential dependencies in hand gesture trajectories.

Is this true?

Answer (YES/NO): NO